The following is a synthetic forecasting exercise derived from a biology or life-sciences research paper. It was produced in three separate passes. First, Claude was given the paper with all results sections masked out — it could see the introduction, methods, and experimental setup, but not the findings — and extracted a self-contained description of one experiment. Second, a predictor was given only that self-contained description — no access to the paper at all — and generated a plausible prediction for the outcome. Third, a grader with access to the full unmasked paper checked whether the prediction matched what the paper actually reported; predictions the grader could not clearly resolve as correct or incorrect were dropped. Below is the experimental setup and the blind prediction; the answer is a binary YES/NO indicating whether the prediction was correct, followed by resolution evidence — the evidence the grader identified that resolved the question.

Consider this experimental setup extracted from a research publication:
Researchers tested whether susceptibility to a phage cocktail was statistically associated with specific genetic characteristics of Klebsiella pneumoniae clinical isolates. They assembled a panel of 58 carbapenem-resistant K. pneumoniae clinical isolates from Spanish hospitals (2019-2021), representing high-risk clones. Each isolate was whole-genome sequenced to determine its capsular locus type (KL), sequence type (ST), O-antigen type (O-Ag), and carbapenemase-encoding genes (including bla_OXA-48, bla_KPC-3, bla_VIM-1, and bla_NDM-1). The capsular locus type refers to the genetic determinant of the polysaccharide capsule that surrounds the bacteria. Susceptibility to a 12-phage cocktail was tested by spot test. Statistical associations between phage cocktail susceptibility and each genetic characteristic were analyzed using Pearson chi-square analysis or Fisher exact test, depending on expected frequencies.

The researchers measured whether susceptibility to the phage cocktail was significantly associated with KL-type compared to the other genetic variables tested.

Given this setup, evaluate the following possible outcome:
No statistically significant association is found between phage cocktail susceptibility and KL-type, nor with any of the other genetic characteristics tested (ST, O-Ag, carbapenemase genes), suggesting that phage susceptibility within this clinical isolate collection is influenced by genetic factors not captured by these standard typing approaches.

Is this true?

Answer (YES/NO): YES